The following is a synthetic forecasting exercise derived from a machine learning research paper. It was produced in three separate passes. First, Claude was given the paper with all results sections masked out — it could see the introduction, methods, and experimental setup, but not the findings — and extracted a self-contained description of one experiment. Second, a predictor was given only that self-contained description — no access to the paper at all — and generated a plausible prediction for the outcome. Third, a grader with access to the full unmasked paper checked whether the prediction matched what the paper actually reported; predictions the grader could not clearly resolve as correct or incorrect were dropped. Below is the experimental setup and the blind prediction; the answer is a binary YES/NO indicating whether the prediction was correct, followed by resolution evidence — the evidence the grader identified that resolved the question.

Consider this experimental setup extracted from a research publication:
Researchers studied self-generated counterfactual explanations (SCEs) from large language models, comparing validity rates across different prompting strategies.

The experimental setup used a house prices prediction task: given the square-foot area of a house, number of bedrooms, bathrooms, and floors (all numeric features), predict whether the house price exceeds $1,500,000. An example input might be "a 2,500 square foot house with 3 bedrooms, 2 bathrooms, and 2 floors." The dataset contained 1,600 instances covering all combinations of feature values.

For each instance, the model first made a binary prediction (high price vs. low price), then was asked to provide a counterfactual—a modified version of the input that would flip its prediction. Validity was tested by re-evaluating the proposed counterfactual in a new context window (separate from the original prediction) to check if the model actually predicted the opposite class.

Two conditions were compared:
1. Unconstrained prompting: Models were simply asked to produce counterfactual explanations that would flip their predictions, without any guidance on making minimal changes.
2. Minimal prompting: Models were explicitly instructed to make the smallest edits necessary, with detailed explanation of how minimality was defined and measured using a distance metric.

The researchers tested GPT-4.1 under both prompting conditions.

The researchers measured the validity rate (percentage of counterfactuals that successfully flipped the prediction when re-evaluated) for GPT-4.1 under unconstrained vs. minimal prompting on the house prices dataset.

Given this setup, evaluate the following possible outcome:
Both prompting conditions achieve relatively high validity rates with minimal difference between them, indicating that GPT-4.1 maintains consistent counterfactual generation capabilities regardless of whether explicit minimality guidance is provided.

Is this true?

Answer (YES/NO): NO